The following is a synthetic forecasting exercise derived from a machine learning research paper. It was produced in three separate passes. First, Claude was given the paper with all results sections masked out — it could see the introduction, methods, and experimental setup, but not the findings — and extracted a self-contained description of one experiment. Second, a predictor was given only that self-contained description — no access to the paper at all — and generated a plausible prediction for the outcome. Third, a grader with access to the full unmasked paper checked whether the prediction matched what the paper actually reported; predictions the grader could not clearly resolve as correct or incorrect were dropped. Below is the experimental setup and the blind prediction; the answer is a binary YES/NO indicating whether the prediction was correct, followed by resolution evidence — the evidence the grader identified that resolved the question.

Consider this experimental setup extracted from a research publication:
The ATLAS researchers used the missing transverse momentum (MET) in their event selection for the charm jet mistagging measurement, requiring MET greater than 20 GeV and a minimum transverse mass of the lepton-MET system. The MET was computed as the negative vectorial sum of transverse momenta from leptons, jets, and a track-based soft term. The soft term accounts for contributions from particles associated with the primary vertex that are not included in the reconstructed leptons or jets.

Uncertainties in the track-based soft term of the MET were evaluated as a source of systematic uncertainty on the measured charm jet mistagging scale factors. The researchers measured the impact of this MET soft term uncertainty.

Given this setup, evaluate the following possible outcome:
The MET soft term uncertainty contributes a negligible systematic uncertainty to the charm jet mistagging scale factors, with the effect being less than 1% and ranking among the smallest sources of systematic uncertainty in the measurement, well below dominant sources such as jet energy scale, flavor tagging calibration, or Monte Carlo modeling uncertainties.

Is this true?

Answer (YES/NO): NO